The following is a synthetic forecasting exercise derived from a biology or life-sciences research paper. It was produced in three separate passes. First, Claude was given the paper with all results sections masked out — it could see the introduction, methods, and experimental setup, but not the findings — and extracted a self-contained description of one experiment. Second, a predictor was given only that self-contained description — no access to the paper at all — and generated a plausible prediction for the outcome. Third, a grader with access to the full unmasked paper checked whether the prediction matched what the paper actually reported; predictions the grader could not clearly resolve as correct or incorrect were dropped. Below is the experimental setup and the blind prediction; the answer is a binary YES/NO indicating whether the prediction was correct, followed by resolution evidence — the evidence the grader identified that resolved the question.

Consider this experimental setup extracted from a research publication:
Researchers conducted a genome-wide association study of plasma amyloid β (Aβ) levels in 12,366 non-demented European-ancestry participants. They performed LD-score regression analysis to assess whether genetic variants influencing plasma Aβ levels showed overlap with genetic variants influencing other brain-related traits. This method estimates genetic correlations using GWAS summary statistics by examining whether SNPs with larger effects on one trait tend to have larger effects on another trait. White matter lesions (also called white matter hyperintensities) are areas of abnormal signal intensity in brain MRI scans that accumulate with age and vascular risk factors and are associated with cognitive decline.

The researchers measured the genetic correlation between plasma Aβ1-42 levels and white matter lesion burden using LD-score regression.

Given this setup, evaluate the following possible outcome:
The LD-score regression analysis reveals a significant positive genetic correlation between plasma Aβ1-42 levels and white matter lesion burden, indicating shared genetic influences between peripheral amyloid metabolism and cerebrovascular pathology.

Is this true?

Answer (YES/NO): YES